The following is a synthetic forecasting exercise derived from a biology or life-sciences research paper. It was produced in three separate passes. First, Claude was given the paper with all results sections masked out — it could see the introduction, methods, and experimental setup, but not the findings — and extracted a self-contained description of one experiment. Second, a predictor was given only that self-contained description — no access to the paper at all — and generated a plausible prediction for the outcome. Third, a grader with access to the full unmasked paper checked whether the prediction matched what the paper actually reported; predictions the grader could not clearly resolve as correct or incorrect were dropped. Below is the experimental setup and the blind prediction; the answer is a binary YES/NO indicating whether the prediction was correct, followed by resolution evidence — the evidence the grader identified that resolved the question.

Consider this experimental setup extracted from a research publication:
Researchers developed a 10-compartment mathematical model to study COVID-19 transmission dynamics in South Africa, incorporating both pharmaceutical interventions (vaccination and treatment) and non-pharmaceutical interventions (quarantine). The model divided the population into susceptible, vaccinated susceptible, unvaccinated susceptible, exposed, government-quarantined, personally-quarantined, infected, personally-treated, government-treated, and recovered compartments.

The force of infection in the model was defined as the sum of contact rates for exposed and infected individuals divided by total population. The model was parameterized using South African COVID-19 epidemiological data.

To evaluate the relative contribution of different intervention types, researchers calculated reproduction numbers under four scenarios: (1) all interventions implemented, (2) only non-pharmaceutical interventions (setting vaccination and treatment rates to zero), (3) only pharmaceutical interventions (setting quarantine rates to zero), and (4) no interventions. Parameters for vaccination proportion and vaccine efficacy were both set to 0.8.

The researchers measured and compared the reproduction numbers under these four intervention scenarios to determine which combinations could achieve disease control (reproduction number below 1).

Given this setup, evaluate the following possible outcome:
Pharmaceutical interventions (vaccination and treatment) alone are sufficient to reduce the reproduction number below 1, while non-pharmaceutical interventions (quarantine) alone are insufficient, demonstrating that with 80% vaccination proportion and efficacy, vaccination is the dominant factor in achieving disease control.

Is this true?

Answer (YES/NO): YES